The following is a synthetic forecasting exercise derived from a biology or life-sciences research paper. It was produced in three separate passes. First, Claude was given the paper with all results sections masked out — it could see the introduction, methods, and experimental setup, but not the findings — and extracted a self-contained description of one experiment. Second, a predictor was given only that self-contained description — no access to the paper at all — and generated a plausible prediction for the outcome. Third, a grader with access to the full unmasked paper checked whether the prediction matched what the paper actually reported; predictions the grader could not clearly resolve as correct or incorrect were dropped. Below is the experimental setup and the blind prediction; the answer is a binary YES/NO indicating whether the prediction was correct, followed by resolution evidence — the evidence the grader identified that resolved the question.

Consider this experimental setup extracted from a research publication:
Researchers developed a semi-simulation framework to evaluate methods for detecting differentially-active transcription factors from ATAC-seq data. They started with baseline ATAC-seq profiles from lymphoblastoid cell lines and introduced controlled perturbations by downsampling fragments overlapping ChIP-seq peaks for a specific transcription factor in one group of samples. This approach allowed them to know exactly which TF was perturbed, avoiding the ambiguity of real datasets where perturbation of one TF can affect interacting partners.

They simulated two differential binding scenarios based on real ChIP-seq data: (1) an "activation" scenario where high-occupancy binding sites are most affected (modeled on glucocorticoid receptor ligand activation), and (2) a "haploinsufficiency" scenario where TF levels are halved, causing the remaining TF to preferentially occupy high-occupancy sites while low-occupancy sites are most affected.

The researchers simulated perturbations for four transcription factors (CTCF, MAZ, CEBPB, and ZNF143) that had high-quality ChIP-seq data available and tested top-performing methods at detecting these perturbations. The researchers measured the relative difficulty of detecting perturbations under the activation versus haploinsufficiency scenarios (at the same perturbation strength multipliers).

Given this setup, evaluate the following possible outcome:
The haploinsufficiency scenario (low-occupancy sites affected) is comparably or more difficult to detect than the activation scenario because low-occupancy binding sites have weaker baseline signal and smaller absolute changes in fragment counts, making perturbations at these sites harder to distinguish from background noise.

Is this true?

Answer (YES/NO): YES